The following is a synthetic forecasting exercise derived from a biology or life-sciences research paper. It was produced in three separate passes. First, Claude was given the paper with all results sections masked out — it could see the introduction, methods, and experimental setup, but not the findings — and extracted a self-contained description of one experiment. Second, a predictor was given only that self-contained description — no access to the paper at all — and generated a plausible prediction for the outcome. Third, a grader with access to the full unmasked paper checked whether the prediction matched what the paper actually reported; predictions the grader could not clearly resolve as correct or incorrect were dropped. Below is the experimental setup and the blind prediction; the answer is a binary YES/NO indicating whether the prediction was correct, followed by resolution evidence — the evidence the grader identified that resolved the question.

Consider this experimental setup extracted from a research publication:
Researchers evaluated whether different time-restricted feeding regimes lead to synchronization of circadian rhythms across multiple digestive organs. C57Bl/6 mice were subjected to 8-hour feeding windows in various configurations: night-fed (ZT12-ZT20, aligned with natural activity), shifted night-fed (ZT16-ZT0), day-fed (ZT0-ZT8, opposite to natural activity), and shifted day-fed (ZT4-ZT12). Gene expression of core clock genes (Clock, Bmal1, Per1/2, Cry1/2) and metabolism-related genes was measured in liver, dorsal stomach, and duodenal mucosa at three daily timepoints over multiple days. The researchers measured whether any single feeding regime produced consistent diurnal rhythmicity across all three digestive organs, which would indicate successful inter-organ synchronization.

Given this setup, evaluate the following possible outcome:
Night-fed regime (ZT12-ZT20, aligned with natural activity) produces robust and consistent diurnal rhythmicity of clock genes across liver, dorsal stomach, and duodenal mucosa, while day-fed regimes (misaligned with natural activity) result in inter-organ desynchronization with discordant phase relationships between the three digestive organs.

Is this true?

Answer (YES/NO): NO